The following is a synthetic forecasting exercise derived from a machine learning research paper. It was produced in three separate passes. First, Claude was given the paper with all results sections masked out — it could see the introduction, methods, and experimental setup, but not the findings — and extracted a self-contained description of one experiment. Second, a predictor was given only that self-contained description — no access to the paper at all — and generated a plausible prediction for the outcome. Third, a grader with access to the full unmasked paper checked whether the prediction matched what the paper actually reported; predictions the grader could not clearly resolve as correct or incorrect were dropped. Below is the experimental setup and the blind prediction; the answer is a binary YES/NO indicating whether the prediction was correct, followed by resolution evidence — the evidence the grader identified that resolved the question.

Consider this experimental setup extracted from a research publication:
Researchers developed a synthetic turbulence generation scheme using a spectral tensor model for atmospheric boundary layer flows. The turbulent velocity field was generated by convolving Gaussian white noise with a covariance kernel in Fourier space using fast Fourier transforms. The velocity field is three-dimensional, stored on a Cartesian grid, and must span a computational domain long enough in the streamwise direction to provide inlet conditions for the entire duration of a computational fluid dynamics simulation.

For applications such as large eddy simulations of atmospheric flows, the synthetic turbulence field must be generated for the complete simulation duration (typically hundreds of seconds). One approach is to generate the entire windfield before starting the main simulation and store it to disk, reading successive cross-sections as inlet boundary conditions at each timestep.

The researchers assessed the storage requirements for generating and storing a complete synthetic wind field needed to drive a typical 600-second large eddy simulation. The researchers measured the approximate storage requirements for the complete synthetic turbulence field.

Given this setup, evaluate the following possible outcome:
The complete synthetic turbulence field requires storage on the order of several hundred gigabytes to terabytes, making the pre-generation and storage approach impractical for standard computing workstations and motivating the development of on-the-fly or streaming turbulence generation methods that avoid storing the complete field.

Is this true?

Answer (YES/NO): NO